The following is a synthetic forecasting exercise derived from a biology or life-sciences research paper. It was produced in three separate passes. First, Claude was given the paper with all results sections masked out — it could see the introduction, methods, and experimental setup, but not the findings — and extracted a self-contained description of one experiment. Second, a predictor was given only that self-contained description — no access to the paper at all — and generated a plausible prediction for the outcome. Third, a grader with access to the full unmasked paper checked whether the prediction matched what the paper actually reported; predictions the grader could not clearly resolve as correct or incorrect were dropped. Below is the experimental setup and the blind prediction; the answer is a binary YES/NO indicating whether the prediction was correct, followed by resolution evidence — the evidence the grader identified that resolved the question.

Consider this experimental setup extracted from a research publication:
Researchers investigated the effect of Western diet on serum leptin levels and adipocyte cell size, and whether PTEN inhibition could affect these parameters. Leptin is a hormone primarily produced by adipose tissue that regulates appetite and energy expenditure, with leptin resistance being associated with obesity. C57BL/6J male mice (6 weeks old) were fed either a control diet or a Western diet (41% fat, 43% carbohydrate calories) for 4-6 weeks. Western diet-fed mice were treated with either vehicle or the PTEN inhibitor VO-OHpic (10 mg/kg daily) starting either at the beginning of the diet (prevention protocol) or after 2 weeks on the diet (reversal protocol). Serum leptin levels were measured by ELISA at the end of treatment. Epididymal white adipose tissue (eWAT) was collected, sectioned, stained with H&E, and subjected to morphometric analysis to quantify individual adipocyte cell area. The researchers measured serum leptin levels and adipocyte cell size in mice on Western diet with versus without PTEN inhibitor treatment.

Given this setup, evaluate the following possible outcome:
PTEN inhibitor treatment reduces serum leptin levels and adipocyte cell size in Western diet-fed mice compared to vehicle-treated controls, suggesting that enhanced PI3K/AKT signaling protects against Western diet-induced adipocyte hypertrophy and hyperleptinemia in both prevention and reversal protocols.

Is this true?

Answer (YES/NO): YES